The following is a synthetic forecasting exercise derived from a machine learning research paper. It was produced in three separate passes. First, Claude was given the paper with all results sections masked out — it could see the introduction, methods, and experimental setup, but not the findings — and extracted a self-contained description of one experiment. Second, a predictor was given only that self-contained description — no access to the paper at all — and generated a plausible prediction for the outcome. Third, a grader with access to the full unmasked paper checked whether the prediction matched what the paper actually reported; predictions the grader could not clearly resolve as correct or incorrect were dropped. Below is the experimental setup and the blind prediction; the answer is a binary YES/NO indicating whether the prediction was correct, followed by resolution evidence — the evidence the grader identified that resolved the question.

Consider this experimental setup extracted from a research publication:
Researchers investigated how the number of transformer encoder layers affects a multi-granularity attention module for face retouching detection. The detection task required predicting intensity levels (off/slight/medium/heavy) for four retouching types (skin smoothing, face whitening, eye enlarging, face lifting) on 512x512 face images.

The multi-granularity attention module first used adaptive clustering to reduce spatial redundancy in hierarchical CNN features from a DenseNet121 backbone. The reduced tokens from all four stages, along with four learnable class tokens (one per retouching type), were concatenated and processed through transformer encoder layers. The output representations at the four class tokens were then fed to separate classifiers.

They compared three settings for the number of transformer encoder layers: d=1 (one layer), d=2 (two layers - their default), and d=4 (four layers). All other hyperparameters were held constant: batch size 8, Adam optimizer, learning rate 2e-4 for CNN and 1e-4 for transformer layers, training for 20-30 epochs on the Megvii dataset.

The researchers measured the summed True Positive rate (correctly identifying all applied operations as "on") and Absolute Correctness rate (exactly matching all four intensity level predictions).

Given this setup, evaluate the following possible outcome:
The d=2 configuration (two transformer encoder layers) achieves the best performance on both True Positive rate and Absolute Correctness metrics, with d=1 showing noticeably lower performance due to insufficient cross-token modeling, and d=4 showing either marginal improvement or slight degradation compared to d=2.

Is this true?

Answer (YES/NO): YES